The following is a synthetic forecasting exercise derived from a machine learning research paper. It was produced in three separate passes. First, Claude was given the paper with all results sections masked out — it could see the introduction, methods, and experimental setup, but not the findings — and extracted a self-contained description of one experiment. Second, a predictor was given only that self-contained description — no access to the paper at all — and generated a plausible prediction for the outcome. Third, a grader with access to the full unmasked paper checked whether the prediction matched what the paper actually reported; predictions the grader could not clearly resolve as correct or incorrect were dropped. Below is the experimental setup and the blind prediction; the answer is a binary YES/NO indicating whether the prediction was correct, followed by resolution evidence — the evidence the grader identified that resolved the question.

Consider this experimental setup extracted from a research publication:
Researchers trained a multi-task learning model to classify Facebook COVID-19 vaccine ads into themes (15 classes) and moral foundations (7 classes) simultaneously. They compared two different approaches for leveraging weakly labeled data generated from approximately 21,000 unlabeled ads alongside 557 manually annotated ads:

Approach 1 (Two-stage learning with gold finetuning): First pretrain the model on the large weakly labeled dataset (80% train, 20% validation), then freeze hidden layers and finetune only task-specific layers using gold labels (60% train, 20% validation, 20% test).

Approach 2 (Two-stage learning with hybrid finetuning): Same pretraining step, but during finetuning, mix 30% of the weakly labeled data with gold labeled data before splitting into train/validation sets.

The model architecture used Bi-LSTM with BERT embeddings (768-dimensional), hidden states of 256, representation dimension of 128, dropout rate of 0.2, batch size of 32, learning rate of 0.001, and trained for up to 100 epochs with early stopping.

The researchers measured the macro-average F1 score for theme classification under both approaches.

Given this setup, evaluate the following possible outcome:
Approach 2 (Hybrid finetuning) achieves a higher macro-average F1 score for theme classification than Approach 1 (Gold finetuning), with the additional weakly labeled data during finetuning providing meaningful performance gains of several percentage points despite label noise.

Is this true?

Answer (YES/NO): YES